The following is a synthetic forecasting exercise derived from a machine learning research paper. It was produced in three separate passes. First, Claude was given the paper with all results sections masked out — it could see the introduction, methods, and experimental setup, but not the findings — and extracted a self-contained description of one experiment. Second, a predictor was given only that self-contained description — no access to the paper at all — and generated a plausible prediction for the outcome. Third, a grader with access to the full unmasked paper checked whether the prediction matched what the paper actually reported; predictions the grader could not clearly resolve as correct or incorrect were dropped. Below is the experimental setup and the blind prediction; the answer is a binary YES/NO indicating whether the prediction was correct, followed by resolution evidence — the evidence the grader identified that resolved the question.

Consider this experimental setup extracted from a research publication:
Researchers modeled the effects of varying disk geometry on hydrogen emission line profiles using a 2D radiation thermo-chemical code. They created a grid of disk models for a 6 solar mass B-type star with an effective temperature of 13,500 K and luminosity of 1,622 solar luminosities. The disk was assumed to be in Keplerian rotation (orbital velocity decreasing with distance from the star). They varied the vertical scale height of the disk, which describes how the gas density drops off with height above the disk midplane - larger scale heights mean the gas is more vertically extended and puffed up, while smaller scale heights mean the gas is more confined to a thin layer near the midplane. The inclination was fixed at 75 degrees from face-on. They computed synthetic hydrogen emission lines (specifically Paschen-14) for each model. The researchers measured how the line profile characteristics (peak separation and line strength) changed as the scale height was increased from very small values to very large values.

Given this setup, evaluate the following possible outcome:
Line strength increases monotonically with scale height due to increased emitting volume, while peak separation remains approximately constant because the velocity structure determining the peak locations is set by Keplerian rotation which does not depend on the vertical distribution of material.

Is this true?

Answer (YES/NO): NO